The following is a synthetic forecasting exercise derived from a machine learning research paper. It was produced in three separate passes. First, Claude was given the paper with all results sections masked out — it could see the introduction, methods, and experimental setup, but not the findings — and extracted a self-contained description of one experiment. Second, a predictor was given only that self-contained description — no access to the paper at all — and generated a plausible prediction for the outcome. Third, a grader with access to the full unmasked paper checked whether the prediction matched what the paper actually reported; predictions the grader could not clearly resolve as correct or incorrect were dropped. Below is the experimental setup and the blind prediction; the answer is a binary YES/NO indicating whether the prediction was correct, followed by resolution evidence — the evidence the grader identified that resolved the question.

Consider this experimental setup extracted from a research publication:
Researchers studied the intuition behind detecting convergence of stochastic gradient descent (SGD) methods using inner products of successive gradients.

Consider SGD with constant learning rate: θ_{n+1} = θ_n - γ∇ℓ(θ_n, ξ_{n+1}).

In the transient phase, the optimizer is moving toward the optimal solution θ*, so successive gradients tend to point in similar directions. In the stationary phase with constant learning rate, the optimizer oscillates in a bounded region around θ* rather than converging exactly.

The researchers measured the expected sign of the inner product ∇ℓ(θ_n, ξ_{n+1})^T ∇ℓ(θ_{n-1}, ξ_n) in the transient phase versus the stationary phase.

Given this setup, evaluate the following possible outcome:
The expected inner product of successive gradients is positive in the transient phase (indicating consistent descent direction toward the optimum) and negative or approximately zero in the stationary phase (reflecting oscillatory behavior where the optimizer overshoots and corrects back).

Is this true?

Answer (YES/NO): YES